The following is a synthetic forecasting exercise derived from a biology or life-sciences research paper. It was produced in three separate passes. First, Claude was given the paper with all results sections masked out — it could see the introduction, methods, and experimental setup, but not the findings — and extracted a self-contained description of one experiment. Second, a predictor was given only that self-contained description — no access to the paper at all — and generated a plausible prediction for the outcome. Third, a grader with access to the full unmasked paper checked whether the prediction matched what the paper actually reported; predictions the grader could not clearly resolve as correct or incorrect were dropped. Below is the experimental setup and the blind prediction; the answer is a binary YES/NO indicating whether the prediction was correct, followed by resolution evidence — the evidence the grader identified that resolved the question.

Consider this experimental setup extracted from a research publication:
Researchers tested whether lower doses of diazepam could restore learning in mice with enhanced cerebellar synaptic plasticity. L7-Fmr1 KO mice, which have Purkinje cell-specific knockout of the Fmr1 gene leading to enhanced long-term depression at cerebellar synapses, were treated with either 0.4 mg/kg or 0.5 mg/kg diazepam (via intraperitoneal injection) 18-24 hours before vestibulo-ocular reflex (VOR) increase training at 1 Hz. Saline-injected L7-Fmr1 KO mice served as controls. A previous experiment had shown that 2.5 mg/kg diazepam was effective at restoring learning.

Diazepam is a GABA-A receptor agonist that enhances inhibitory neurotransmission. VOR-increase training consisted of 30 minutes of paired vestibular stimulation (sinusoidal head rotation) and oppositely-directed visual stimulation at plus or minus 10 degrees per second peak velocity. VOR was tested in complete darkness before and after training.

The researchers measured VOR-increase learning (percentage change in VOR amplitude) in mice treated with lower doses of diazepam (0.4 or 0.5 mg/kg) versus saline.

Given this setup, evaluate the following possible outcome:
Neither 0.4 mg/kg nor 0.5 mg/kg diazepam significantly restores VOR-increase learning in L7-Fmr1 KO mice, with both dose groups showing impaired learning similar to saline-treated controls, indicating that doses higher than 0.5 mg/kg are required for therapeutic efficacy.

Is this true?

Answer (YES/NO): NO